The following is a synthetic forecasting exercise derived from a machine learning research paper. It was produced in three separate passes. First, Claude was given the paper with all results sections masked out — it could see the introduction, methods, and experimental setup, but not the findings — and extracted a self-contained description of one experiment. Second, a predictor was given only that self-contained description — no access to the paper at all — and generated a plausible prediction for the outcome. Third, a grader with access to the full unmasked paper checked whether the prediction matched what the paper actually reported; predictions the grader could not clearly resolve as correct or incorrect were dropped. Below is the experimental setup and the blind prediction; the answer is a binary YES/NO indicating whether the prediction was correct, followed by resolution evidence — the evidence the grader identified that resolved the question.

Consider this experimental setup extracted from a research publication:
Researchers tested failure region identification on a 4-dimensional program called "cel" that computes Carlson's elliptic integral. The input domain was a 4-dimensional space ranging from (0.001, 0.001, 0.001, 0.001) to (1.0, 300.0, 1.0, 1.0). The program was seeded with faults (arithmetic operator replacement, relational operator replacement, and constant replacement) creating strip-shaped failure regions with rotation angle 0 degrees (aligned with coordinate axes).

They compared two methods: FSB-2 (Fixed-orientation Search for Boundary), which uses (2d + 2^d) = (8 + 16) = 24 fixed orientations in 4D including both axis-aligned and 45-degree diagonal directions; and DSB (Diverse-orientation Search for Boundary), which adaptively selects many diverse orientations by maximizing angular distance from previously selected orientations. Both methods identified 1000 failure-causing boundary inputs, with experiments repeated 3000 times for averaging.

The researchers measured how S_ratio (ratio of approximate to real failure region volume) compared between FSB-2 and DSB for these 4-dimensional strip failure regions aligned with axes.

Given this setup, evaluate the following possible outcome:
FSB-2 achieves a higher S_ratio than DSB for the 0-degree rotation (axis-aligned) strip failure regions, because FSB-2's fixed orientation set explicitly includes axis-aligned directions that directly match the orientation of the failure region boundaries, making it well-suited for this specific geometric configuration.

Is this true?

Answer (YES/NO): YES